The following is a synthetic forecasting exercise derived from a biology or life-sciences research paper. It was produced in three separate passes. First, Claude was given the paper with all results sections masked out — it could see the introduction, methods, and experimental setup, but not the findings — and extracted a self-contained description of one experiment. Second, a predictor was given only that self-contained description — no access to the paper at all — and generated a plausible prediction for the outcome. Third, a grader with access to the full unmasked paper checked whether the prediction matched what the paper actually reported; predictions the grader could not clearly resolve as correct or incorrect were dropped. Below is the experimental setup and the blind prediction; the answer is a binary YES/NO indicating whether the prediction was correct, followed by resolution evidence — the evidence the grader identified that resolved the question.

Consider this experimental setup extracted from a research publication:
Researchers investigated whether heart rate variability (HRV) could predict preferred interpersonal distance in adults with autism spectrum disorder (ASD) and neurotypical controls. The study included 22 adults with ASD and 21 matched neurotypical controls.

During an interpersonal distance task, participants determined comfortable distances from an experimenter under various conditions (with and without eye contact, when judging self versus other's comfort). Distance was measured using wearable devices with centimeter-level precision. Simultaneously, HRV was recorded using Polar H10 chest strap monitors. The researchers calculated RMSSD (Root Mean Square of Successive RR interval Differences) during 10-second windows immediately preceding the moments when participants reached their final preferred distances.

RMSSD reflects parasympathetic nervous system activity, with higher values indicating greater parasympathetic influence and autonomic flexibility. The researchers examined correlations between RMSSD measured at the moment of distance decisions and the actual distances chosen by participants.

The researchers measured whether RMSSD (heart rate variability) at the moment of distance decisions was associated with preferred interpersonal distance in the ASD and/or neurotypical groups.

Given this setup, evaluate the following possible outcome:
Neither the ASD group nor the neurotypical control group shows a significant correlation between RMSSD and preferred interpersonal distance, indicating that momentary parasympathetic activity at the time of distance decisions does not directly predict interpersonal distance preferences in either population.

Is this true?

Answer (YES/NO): YES